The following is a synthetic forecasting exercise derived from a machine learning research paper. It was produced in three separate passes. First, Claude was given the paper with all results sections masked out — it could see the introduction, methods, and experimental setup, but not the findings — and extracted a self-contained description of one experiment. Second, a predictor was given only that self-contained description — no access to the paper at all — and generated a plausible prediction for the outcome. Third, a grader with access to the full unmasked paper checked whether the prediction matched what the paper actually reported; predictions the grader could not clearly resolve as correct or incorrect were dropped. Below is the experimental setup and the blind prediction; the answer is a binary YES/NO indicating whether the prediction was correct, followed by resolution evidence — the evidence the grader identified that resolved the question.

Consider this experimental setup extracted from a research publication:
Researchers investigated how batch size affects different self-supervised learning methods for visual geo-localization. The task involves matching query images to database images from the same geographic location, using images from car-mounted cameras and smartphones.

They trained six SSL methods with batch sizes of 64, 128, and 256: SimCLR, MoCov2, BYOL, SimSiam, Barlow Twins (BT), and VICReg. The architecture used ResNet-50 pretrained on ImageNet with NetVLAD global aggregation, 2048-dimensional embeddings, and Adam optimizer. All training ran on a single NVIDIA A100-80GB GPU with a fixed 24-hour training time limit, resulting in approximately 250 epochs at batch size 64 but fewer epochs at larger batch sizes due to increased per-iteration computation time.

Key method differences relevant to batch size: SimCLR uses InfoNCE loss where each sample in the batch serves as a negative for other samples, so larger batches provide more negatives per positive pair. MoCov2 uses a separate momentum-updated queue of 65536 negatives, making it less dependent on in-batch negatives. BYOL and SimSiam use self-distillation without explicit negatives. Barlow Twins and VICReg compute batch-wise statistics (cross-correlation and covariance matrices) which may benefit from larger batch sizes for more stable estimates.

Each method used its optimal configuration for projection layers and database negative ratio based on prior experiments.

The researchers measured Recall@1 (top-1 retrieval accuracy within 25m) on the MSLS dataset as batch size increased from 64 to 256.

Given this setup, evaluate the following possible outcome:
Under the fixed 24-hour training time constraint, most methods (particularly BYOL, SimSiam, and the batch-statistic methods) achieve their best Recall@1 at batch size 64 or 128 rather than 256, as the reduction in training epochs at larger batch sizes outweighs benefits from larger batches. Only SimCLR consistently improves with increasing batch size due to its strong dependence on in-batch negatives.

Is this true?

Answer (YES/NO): NO